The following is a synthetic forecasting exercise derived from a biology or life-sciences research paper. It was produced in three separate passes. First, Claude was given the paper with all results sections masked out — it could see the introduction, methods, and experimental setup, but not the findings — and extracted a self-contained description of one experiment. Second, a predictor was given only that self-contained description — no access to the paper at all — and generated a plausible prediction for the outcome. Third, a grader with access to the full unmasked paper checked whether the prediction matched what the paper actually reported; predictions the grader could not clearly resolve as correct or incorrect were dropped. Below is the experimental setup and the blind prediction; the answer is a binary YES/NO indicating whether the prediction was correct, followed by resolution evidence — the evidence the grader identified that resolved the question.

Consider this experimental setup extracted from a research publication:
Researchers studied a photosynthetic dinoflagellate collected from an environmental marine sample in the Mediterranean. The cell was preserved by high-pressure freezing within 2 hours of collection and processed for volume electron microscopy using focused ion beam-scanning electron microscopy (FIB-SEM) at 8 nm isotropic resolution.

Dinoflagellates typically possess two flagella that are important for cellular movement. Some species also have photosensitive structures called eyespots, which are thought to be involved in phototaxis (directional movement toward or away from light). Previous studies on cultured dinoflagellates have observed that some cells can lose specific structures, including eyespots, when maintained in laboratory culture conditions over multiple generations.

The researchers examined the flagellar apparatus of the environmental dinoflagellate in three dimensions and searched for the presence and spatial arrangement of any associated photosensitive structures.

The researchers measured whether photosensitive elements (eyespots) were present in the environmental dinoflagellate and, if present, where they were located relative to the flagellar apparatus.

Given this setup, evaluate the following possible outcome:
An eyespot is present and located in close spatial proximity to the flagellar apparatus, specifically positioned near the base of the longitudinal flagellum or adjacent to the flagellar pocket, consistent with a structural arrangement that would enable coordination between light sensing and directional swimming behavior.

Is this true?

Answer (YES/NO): NO